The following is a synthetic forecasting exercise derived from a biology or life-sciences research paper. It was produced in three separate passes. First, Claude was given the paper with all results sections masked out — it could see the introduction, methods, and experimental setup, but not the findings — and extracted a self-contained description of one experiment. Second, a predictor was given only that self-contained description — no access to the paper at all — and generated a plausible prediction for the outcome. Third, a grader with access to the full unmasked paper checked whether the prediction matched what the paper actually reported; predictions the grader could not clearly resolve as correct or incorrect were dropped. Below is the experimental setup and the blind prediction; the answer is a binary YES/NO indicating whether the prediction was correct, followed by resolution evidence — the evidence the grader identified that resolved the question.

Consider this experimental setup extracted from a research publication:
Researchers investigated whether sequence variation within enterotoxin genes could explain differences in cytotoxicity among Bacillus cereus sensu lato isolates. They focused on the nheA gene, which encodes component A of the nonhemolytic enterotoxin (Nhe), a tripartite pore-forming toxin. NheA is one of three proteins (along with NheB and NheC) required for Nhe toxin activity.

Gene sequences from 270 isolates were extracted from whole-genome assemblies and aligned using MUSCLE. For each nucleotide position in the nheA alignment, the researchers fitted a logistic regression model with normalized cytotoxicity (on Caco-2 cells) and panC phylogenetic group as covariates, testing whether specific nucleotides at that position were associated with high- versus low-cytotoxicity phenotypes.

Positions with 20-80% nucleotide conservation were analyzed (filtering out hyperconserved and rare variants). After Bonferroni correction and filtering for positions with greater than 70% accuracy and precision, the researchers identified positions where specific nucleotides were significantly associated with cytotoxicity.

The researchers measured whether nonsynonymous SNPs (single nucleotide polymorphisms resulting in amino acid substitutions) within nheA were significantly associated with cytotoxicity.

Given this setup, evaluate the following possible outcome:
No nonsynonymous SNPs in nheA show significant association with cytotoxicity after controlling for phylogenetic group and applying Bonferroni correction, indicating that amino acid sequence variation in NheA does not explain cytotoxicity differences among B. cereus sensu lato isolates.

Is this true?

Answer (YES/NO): NO